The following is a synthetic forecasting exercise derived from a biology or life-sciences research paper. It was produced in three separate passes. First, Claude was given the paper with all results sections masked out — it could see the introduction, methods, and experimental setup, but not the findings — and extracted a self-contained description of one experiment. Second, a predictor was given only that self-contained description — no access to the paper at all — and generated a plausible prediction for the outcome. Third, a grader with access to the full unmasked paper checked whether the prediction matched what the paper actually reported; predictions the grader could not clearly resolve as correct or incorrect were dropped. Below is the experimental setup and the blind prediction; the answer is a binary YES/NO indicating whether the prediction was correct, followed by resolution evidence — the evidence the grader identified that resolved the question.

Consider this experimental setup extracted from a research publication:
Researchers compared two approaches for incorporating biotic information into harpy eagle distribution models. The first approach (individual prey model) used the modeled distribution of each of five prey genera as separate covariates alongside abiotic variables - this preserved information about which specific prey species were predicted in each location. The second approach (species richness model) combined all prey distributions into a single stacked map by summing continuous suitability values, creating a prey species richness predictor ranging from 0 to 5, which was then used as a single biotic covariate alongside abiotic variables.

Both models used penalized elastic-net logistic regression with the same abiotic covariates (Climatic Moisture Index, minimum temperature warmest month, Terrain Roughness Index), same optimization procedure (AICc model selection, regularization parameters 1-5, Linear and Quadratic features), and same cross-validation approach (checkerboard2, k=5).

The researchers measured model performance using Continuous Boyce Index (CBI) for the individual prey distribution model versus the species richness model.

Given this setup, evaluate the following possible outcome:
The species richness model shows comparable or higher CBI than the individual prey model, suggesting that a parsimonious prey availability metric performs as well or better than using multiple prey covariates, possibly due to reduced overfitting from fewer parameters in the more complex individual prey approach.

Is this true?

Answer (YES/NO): NO